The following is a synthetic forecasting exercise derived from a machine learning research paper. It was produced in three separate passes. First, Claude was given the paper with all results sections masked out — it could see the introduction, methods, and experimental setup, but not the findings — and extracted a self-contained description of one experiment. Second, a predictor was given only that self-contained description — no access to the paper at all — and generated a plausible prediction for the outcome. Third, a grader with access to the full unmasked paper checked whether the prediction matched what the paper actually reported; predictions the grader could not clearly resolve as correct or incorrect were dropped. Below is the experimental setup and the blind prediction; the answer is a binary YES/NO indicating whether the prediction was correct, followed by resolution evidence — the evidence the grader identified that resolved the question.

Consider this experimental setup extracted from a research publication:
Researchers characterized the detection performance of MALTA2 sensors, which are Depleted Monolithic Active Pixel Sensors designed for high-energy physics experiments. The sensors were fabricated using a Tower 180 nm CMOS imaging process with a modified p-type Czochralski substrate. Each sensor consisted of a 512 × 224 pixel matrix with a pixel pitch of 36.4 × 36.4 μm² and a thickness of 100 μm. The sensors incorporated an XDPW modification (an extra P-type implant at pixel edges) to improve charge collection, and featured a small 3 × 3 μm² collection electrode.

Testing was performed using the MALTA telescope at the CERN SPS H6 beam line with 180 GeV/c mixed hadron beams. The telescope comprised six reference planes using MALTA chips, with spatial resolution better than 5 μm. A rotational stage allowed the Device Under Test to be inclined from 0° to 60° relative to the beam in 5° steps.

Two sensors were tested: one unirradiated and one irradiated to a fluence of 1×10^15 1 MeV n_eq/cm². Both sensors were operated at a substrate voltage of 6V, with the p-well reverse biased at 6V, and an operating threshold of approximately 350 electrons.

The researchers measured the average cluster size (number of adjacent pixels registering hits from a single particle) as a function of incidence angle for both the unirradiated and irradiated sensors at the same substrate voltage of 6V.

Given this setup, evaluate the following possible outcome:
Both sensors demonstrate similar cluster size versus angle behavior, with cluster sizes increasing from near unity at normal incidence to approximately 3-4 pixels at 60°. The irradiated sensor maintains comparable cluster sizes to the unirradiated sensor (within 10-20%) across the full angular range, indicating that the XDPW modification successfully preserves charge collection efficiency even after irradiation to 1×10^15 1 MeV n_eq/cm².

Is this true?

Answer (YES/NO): NO